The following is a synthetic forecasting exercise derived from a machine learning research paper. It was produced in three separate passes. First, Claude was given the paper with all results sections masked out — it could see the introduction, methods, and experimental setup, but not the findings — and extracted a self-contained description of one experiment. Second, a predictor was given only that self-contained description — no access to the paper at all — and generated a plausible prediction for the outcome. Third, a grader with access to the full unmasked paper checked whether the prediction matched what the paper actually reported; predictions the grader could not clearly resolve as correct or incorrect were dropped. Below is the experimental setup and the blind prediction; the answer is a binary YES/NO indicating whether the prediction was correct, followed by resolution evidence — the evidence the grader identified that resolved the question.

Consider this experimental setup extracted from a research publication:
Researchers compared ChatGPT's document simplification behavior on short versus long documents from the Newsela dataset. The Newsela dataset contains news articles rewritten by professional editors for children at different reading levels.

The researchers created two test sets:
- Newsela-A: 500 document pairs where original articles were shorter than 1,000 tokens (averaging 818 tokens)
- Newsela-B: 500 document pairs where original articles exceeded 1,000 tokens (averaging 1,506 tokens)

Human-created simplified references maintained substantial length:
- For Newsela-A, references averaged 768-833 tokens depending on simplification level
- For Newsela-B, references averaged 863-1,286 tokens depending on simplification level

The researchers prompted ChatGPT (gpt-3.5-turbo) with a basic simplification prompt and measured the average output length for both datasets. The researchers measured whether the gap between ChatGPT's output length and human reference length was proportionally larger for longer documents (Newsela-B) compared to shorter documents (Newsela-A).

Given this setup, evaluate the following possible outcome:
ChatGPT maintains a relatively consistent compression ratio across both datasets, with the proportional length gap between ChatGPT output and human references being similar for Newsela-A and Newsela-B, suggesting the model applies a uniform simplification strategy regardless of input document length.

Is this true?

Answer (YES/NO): YES